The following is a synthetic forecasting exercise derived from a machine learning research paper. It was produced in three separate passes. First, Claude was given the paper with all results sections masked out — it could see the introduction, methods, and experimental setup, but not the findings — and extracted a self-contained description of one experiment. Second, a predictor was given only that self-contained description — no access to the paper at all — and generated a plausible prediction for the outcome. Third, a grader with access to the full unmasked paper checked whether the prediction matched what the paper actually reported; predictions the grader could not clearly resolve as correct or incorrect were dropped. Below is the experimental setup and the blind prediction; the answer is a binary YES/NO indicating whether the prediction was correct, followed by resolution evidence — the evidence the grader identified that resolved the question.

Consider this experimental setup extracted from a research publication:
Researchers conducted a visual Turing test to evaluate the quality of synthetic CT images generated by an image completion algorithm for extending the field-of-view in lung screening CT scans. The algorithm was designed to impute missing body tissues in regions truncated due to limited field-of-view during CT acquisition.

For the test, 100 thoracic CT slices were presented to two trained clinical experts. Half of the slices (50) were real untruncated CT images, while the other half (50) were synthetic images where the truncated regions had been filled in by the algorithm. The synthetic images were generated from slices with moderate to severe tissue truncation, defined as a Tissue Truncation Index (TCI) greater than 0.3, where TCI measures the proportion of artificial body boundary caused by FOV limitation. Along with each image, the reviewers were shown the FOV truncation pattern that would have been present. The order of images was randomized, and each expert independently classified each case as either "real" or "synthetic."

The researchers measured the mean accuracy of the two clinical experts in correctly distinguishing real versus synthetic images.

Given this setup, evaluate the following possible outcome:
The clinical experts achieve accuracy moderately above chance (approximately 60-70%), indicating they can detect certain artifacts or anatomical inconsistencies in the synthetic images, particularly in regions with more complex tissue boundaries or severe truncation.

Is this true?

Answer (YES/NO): NO